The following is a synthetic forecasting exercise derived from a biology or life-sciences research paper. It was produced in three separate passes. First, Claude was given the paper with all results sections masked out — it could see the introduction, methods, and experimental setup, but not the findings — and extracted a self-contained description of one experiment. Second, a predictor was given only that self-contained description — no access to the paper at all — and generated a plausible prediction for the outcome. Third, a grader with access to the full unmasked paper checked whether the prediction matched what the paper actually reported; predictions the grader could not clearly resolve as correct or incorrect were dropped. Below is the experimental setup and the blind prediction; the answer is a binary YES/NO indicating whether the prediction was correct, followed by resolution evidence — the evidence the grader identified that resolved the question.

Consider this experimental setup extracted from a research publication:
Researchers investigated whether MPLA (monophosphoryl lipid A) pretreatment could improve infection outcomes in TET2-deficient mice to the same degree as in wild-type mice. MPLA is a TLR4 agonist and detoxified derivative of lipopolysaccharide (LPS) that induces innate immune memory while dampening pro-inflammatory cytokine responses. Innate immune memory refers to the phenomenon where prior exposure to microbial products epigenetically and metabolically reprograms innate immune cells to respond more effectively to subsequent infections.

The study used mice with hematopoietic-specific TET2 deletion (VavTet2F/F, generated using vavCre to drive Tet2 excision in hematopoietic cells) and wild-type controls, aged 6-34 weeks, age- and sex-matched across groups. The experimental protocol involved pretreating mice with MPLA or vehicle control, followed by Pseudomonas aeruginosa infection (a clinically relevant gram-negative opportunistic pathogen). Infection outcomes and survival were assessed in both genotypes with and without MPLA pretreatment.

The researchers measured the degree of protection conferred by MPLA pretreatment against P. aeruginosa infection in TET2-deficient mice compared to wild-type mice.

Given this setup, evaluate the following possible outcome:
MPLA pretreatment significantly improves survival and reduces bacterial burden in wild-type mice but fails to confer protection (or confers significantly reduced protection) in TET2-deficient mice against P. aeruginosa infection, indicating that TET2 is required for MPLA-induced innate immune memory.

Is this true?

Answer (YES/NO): NO